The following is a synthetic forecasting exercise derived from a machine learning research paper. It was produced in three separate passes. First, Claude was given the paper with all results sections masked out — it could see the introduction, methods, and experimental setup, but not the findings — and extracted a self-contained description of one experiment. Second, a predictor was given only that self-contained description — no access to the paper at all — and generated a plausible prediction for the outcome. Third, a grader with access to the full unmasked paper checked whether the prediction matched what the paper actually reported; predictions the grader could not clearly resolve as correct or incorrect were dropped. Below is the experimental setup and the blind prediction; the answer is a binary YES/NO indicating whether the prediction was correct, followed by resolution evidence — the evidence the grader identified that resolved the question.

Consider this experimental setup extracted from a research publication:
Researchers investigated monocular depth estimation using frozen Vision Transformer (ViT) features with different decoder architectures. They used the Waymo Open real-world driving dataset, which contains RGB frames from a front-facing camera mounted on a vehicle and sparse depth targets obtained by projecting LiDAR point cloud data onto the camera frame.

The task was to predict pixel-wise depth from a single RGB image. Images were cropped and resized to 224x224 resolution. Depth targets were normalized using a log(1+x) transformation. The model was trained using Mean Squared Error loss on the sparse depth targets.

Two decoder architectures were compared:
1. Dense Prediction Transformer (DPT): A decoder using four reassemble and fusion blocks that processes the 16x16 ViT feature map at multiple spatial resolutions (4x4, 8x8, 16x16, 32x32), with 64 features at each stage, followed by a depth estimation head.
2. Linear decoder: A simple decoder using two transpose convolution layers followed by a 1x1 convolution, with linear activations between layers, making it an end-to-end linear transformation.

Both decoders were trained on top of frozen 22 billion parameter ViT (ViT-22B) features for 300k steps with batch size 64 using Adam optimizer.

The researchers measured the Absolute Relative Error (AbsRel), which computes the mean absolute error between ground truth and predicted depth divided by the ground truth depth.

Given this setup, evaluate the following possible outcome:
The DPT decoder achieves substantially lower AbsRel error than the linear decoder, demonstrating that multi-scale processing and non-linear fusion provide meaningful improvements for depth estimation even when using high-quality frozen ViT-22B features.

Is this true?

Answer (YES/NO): YES